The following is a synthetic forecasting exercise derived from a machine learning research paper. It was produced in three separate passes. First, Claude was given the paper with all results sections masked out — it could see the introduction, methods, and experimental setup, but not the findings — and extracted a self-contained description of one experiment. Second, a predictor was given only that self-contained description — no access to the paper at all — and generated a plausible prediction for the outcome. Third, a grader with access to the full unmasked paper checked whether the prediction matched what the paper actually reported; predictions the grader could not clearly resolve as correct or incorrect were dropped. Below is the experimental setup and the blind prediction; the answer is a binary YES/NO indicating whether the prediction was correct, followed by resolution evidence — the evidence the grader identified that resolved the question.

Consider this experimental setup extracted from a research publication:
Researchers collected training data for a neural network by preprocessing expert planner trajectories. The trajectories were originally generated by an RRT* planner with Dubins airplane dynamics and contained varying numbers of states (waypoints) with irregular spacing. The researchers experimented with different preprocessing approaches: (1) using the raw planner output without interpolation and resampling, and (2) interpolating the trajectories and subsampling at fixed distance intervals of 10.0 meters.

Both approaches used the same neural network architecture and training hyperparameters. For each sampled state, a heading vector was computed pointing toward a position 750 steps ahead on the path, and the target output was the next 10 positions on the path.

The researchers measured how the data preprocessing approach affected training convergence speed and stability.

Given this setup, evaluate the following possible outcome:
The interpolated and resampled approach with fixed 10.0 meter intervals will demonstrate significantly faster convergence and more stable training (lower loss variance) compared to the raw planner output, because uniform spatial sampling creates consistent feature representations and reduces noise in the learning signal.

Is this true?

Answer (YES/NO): YES